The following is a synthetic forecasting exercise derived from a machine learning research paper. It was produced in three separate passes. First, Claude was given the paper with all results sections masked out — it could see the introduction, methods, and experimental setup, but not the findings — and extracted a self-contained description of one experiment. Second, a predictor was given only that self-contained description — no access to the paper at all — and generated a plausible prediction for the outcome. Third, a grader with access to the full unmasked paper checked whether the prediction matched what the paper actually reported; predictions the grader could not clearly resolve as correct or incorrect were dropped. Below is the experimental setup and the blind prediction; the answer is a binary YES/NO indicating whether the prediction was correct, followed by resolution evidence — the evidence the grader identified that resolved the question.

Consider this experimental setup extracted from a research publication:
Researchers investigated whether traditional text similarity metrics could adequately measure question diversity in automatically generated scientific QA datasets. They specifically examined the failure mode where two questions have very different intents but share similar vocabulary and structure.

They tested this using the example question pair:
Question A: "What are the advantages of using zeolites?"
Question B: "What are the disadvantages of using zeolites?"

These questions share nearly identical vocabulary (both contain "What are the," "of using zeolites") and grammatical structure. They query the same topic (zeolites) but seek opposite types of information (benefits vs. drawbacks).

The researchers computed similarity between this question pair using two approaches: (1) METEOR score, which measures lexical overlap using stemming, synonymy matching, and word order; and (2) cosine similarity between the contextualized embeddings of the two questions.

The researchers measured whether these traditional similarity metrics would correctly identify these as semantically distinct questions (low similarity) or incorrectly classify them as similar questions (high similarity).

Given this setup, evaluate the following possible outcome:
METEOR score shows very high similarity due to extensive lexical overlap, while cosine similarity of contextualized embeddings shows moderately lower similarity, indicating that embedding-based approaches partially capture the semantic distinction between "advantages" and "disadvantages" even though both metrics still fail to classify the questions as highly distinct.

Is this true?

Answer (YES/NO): NO